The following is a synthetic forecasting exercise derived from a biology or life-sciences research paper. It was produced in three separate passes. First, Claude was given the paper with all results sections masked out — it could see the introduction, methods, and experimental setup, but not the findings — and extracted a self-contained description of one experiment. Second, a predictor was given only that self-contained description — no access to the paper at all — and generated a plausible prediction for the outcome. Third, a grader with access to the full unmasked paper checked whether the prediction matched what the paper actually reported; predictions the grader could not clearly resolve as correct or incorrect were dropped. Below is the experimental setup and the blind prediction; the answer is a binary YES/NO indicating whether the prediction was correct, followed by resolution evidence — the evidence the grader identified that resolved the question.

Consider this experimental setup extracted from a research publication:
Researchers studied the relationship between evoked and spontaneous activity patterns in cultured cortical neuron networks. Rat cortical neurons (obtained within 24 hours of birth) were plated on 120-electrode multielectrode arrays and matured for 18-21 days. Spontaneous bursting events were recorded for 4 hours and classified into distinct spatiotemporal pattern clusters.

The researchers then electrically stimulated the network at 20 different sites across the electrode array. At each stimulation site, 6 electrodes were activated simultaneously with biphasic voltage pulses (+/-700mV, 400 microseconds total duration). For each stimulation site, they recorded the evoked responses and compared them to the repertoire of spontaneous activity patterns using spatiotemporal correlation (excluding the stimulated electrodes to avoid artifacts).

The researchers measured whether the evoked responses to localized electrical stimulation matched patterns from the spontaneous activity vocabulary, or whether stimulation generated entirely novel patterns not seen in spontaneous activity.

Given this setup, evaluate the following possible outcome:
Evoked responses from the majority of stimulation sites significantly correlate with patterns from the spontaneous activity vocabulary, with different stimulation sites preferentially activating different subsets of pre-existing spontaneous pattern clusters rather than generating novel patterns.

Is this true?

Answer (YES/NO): NO